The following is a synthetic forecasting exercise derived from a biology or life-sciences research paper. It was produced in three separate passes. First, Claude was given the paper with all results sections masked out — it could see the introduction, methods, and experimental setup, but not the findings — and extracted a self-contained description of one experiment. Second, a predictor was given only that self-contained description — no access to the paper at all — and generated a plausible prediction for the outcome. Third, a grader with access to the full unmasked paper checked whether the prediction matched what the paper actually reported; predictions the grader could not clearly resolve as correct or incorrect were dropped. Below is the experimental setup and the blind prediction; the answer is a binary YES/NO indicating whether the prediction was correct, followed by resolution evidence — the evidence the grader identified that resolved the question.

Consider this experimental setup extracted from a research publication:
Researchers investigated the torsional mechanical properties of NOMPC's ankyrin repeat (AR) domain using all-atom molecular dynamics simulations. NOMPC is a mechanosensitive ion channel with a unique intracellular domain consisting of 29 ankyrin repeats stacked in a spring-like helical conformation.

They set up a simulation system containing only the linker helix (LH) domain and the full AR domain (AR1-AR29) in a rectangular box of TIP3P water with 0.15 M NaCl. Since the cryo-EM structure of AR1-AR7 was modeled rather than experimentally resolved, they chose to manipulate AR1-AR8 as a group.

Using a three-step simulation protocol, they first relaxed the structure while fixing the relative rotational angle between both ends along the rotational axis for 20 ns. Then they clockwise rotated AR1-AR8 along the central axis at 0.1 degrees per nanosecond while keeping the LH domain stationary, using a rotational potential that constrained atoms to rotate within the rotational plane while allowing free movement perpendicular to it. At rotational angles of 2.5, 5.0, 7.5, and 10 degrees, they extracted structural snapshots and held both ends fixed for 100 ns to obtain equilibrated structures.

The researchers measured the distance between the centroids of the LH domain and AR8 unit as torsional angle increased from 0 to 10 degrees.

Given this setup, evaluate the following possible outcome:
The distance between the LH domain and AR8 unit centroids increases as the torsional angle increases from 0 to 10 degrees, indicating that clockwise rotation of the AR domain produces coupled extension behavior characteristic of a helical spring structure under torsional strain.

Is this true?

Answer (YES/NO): NO